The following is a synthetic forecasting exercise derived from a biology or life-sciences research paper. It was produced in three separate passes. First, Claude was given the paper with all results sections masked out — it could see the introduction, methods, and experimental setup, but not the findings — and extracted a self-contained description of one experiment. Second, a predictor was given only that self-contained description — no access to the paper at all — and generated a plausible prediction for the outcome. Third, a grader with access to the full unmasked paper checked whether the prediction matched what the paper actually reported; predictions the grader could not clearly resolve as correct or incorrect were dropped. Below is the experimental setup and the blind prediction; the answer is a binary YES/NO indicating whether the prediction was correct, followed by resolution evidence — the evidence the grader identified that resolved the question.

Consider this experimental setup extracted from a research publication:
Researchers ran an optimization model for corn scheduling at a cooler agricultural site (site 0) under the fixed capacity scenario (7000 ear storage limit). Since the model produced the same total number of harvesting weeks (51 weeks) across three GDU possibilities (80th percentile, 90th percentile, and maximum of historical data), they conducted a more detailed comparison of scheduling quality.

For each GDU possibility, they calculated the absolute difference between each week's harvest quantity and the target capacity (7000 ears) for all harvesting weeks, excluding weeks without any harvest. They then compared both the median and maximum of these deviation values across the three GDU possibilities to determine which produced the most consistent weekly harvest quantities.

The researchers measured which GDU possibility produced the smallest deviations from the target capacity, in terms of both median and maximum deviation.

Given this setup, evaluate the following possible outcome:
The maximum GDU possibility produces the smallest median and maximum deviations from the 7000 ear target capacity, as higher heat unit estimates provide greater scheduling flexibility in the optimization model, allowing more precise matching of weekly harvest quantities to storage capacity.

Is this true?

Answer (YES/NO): NO